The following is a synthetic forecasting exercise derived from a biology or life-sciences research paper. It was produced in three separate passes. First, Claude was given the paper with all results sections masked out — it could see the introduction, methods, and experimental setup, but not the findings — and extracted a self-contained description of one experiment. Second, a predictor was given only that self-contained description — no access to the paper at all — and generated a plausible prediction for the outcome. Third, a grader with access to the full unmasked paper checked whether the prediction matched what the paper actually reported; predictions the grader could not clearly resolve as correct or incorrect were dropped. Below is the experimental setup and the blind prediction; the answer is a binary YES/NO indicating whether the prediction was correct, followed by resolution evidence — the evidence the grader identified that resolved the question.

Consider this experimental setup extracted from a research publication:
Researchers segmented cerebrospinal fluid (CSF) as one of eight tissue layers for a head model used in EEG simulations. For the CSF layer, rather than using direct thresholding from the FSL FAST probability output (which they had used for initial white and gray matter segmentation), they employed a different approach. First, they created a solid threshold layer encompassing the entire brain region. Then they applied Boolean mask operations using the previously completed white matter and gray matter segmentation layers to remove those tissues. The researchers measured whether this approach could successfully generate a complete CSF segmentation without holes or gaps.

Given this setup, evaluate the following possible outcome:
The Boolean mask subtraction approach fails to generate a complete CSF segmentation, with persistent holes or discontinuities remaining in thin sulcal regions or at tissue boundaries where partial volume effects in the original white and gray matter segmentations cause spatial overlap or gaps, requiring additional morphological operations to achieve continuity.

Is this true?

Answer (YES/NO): NO